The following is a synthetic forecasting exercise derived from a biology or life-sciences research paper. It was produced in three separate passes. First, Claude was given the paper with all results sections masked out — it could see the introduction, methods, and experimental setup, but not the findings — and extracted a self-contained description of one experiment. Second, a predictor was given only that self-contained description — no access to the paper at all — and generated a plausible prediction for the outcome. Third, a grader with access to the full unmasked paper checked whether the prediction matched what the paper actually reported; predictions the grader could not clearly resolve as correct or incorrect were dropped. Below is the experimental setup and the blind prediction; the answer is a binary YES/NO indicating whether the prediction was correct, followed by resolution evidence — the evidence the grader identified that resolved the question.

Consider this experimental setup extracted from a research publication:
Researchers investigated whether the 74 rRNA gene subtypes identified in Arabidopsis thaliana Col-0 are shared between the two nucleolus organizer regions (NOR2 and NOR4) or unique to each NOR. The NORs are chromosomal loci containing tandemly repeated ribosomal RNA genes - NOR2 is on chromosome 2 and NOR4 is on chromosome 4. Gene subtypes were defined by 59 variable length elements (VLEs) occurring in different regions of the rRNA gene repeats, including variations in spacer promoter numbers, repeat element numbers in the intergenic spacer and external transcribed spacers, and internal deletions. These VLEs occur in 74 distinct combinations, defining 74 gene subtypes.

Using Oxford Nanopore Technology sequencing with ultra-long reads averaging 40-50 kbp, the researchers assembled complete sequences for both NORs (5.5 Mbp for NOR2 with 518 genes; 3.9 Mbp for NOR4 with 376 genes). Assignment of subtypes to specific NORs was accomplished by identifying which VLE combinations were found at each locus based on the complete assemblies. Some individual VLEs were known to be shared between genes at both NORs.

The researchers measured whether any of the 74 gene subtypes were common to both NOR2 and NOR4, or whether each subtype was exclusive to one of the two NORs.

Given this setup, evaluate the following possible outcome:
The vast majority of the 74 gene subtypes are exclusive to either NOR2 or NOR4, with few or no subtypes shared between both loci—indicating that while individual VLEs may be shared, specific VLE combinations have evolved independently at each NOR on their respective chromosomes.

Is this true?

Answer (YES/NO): YES